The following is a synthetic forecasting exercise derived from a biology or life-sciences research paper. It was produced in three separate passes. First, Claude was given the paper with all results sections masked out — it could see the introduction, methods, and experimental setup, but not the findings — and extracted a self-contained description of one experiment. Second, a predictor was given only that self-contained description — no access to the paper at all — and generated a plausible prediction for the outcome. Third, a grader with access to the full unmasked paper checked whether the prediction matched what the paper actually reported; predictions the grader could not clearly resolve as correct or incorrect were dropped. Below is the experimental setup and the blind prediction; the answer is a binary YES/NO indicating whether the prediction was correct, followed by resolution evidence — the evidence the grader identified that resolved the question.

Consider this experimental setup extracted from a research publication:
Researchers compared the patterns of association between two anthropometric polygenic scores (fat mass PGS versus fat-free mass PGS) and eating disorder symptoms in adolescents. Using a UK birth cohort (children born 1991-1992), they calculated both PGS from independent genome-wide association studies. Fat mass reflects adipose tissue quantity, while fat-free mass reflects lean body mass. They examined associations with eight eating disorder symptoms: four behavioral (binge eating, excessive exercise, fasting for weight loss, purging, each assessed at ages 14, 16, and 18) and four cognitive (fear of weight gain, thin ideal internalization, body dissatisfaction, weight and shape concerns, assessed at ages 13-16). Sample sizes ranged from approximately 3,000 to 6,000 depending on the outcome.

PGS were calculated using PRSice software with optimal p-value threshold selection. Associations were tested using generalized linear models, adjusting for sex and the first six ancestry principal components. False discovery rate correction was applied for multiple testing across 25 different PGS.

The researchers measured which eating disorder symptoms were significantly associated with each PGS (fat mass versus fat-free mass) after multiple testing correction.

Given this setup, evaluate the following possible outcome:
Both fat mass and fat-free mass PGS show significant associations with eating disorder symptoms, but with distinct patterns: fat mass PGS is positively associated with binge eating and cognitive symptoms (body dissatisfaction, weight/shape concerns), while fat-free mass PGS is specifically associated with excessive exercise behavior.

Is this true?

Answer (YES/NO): NO